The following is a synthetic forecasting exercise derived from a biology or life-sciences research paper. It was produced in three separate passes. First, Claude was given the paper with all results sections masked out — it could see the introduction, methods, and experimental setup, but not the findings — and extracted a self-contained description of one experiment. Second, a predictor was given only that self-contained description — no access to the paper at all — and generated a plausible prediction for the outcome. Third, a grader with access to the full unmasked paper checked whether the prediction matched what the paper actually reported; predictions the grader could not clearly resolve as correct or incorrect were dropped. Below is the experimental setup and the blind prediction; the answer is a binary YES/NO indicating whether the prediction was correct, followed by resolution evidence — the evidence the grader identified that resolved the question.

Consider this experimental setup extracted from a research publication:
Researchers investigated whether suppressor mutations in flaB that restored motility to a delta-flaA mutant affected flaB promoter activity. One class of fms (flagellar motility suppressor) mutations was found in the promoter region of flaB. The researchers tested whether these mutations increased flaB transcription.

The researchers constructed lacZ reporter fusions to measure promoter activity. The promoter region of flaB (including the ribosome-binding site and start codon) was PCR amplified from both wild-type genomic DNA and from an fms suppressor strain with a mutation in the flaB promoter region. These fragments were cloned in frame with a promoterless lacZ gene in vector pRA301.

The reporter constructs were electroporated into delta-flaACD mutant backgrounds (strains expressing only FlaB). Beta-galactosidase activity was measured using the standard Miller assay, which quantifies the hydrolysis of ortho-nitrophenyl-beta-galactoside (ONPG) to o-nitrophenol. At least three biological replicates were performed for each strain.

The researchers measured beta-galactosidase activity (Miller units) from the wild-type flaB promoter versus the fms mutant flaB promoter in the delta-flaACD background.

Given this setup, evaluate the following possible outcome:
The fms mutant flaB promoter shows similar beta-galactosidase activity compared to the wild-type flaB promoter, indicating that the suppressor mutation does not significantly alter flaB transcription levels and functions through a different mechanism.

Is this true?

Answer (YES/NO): NO